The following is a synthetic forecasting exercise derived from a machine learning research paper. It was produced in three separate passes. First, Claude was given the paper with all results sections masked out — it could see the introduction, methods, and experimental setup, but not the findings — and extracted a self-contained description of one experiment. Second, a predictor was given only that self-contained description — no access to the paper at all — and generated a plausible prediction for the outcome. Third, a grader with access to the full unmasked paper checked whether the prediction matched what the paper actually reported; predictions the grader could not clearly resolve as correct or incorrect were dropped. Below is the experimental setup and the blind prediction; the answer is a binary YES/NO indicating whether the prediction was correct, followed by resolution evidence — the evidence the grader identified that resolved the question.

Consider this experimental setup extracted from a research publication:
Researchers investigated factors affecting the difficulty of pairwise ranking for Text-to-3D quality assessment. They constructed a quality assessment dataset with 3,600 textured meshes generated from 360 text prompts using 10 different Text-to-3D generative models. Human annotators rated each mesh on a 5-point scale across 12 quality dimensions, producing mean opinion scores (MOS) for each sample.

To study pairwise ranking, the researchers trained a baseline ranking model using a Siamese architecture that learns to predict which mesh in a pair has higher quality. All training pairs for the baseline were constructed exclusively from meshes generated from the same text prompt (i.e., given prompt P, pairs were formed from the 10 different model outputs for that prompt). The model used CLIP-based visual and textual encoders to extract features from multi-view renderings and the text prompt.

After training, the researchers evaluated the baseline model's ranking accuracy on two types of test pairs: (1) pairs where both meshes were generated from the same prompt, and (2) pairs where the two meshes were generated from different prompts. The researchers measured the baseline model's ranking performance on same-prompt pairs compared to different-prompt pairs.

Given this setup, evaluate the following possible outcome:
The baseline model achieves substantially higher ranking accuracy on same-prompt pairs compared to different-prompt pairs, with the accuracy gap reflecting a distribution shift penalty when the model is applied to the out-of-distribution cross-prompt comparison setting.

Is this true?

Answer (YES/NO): YES